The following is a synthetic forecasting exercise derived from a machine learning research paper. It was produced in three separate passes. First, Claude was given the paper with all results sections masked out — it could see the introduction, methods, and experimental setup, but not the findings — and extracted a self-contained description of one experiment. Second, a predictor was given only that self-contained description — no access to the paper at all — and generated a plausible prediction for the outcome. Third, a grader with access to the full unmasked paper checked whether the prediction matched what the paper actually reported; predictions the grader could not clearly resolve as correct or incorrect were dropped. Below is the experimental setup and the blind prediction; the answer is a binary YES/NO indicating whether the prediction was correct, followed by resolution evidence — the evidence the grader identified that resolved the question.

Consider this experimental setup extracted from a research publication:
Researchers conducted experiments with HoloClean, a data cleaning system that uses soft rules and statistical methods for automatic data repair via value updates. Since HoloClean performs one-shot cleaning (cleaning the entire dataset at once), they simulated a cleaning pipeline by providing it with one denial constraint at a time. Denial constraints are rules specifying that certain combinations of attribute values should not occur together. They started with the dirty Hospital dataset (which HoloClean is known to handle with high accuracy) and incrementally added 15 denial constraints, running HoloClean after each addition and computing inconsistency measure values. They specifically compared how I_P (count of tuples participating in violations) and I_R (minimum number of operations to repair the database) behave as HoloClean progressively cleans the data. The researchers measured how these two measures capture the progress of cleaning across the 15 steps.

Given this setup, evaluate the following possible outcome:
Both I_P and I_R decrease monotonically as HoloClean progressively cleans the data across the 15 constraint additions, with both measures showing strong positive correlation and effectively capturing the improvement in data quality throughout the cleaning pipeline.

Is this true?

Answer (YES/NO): NO